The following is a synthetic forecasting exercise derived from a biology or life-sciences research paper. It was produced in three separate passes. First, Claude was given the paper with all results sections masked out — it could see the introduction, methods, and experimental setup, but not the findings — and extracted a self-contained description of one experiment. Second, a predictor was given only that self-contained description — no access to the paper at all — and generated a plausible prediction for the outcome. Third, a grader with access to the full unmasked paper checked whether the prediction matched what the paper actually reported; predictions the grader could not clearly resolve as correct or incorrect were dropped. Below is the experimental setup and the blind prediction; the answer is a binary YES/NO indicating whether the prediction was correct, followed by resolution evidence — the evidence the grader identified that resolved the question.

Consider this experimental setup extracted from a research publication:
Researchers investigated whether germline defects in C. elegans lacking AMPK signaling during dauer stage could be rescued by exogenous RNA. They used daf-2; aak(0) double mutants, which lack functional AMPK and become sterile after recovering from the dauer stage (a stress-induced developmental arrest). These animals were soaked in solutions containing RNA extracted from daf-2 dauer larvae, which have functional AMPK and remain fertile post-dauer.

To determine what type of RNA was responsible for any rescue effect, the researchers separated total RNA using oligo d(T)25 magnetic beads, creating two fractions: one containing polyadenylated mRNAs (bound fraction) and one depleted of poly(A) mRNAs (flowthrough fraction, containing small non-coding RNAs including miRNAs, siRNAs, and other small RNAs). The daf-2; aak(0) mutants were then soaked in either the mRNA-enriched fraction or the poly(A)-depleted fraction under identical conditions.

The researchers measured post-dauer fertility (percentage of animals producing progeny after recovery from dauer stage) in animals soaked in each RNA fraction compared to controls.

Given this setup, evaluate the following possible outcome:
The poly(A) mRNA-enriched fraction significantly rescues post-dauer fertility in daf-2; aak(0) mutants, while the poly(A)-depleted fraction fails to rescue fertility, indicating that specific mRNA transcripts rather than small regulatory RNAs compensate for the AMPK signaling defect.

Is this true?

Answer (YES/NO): NO